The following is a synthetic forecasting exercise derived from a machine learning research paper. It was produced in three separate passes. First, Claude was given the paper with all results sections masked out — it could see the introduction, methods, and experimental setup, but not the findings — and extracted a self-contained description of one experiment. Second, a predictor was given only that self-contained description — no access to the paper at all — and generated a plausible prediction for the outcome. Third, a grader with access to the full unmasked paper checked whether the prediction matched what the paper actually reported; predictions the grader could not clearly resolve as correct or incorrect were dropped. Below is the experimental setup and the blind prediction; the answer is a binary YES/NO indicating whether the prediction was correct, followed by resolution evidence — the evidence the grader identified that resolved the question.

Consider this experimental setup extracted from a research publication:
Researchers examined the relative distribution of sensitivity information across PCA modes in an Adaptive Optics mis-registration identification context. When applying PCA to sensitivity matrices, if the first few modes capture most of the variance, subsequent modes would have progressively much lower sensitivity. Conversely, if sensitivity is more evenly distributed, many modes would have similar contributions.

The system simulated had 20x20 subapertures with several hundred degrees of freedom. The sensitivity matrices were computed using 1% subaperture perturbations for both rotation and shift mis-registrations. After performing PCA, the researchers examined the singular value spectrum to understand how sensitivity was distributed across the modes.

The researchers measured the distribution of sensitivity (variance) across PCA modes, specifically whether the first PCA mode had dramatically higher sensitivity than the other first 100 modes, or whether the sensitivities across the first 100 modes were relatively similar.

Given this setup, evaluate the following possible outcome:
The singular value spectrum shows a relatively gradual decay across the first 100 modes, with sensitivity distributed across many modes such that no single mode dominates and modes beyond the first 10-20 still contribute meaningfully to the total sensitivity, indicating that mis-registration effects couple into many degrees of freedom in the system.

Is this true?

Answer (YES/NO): YES